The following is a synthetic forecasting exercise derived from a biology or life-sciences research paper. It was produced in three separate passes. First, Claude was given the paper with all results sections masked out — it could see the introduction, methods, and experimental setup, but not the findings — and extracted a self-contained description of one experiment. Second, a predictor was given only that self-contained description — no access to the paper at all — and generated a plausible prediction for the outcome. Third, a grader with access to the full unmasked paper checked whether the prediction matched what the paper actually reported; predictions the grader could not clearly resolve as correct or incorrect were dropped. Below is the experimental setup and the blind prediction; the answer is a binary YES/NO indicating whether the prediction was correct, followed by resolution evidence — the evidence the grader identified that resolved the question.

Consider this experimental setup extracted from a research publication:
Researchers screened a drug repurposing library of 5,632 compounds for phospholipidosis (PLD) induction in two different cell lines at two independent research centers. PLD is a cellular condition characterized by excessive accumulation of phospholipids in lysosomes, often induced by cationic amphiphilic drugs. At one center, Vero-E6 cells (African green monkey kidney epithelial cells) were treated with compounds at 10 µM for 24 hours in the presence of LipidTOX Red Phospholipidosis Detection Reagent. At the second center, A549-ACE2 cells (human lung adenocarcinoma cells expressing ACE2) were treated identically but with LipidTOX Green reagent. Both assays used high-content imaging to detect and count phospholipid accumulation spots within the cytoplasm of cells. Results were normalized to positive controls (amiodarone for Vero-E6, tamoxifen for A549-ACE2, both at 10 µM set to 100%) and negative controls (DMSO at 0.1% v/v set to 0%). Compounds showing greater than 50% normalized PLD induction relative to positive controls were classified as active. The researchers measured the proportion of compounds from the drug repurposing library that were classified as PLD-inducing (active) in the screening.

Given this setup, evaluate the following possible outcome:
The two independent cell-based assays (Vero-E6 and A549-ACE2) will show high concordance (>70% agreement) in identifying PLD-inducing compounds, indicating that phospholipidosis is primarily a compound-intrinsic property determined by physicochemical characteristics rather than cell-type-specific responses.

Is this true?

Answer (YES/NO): YES